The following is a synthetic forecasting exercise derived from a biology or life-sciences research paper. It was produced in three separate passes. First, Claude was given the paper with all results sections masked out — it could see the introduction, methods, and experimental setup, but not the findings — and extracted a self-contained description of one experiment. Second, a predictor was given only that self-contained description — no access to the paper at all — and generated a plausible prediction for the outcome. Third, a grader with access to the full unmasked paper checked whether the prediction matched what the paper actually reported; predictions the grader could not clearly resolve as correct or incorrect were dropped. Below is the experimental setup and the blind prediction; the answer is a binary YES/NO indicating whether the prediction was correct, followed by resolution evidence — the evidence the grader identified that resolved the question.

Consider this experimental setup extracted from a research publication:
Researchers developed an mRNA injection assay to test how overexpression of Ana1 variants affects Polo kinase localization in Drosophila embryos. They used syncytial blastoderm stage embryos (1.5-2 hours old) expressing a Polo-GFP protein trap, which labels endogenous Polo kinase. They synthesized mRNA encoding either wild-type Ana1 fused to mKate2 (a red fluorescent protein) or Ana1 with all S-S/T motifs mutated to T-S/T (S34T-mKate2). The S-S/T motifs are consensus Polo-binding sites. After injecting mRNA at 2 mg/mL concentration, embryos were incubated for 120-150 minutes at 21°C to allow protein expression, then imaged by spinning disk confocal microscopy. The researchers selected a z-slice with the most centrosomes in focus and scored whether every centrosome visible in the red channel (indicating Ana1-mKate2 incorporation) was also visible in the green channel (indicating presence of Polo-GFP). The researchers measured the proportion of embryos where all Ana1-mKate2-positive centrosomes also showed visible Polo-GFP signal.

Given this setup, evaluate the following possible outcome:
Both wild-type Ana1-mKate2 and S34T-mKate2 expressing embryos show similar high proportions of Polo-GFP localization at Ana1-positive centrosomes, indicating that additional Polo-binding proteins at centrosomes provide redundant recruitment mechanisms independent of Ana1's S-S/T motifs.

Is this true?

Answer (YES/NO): NO